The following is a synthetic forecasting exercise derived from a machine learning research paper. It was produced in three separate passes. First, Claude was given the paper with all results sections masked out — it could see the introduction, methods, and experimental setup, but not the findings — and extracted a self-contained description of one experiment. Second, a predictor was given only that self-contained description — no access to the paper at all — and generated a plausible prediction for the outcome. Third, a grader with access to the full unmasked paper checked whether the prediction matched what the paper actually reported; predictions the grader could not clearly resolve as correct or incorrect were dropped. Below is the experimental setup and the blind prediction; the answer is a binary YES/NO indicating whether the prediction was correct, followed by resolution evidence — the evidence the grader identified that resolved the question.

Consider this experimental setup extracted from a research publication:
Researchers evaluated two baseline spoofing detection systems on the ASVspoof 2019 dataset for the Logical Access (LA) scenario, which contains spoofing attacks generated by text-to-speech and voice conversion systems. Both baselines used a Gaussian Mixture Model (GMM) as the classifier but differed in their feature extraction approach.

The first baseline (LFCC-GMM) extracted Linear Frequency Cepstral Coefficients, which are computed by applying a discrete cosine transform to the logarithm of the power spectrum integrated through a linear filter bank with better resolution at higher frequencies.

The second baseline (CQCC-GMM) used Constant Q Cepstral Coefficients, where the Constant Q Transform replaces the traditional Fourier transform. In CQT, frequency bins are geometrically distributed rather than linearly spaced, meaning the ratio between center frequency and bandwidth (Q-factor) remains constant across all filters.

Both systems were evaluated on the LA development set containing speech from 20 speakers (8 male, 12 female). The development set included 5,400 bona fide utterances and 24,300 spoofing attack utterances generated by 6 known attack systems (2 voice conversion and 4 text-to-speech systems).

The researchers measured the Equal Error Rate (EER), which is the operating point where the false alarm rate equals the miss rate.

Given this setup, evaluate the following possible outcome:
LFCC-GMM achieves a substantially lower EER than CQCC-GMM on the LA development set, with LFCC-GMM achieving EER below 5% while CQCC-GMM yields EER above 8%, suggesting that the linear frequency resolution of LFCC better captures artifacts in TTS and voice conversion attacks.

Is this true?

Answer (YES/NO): NO